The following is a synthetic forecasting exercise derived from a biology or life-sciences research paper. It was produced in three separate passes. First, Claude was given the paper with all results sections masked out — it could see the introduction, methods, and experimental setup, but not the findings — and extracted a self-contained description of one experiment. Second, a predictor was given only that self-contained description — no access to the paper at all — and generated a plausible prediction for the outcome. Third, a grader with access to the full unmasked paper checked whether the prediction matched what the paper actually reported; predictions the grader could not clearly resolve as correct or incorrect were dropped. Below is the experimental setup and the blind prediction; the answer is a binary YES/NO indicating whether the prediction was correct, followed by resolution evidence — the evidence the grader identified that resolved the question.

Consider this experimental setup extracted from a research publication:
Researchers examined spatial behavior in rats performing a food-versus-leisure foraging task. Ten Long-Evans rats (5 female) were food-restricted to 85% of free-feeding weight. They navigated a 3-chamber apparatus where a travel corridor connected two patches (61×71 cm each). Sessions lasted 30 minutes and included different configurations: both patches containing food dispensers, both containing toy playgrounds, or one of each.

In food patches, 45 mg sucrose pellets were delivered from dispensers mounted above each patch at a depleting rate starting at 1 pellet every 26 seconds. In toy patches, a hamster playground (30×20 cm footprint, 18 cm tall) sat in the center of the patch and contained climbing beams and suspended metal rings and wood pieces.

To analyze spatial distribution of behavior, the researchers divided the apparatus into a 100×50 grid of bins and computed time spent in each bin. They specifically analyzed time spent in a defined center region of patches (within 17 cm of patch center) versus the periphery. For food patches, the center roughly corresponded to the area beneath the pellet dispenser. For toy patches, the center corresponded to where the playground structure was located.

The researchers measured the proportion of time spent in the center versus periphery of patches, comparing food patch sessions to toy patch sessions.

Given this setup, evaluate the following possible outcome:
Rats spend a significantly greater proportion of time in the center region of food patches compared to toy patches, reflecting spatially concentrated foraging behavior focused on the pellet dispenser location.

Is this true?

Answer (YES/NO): NO